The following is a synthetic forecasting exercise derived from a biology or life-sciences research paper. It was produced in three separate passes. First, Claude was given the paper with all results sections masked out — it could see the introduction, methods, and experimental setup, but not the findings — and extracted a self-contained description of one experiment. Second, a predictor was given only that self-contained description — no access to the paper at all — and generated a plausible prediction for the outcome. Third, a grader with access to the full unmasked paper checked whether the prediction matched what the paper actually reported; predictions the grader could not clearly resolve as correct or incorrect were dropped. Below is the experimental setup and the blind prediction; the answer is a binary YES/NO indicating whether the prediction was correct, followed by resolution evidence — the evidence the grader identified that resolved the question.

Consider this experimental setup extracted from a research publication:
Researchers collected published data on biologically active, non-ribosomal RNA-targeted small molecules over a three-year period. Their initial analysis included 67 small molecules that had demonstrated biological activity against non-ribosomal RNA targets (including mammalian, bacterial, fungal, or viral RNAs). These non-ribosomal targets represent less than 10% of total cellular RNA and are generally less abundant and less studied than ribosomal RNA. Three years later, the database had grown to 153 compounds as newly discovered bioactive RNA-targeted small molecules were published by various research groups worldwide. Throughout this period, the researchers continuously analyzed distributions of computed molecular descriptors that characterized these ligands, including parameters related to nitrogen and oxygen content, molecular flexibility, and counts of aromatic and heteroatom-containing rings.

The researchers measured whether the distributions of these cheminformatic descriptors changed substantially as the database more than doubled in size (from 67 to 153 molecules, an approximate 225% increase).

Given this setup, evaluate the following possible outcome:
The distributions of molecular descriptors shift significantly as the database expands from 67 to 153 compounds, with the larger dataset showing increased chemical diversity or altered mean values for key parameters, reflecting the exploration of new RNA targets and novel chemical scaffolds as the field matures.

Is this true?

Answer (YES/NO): NO